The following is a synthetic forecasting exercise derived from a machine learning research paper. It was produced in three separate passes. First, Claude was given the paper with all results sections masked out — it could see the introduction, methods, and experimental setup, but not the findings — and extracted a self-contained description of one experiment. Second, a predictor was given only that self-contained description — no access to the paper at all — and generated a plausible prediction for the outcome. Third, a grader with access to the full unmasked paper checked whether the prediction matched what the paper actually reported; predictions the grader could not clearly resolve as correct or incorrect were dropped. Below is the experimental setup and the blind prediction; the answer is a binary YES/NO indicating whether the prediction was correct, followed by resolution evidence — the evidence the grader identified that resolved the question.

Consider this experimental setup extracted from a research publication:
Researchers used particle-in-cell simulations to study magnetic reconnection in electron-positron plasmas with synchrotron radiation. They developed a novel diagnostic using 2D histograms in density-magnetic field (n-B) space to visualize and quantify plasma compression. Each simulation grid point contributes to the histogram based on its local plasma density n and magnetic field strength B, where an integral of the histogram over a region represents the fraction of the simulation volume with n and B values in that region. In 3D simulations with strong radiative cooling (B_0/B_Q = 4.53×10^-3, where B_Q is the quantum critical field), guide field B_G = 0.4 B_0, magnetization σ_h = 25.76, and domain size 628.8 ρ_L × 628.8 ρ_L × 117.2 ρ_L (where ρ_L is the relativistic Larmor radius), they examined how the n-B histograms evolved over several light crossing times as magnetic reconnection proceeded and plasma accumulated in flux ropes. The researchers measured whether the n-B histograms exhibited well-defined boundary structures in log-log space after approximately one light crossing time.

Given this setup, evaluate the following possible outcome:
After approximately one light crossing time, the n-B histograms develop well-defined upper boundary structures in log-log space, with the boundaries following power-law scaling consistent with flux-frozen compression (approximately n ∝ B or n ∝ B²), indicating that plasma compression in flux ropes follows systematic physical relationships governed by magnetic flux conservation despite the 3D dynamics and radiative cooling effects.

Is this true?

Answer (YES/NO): NO